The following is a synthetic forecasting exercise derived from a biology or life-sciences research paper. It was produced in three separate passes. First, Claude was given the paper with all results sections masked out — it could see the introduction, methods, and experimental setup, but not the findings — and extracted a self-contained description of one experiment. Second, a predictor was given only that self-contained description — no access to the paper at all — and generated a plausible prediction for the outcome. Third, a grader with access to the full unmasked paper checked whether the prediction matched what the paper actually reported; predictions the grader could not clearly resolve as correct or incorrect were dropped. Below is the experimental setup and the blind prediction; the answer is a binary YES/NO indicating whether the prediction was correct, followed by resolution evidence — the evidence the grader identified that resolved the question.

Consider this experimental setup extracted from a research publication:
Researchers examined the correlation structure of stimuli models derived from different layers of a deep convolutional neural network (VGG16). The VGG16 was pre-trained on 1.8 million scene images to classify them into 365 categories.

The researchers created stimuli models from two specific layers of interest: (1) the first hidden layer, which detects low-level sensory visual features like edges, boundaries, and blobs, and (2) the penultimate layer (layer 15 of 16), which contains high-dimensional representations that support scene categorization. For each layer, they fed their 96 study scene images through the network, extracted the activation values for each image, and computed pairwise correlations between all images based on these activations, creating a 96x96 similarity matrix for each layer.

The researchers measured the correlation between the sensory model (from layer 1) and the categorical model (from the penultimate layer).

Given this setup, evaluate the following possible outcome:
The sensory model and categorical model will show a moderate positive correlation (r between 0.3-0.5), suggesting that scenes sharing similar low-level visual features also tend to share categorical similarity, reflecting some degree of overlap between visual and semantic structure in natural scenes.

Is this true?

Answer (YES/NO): YES